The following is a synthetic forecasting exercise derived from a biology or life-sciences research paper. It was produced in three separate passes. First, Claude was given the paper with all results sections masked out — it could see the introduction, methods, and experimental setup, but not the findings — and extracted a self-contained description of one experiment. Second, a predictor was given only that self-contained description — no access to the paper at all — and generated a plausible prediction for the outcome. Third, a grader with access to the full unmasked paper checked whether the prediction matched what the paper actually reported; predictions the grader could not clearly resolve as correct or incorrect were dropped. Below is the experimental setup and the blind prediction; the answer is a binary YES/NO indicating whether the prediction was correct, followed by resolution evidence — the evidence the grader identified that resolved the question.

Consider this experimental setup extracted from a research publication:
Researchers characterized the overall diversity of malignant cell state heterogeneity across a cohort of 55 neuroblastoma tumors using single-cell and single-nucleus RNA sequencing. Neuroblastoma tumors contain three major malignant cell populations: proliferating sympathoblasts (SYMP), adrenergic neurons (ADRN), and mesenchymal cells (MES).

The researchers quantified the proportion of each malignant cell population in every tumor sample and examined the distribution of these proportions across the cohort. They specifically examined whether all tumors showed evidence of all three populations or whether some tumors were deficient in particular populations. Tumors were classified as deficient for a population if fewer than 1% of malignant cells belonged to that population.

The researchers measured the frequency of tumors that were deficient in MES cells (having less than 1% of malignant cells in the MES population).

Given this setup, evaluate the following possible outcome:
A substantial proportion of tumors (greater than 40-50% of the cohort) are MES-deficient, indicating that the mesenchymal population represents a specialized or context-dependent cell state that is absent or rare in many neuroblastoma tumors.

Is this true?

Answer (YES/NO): NO